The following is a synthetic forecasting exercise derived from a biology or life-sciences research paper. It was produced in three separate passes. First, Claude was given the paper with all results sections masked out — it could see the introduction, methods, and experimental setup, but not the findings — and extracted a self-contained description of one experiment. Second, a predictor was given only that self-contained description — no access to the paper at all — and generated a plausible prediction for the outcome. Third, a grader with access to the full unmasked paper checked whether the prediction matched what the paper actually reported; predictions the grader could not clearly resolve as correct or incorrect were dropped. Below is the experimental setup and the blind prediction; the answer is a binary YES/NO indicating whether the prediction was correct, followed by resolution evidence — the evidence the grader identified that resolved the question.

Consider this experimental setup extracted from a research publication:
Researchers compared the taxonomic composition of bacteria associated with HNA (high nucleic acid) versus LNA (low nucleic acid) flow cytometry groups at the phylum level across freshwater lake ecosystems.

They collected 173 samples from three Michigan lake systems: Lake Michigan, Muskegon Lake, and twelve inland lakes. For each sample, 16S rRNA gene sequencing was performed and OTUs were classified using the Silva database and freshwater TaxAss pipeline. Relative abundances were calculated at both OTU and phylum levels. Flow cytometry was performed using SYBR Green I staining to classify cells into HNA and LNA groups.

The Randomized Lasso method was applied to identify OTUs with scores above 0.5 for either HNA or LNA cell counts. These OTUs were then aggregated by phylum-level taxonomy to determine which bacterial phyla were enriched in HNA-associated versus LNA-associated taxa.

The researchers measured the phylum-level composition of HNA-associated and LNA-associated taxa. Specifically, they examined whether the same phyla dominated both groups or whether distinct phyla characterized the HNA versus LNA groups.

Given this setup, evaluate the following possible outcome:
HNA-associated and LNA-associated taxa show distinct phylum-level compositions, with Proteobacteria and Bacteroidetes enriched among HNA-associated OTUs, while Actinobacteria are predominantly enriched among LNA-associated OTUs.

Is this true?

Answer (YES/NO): NO